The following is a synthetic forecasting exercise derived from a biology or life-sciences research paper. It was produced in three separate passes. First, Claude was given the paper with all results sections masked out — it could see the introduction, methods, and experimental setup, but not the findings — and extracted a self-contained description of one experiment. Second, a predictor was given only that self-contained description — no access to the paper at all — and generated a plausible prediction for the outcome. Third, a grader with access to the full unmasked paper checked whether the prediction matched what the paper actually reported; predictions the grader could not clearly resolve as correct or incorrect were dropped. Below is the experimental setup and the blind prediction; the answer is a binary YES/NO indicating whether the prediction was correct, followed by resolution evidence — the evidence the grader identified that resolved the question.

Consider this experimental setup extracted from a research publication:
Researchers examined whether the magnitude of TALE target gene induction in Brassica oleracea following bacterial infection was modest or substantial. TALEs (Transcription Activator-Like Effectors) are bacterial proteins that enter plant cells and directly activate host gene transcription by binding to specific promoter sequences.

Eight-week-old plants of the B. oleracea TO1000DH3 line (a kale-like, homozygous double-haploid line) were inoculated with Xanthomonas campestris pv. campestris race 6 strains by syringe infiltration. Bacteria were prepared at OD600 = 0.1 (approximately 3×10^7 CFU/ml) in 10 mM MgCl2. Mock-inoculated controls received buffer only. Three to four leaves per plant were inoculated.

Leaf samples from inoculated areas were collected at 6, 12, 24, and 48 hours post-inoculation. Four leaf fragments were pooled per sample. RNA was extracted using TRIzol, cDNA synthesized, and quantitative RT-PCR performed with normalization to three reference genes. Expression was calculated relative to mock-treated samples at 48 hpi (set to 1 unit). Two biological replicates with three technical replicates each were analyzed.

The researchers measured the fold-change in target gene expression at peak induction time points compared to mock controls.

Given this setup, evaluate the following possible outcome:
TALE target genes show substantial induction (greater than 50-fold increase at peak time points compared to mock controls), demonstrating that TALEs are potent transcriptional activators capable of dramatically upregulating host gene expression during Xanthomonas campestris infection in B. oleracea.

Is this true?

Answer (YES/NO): YES